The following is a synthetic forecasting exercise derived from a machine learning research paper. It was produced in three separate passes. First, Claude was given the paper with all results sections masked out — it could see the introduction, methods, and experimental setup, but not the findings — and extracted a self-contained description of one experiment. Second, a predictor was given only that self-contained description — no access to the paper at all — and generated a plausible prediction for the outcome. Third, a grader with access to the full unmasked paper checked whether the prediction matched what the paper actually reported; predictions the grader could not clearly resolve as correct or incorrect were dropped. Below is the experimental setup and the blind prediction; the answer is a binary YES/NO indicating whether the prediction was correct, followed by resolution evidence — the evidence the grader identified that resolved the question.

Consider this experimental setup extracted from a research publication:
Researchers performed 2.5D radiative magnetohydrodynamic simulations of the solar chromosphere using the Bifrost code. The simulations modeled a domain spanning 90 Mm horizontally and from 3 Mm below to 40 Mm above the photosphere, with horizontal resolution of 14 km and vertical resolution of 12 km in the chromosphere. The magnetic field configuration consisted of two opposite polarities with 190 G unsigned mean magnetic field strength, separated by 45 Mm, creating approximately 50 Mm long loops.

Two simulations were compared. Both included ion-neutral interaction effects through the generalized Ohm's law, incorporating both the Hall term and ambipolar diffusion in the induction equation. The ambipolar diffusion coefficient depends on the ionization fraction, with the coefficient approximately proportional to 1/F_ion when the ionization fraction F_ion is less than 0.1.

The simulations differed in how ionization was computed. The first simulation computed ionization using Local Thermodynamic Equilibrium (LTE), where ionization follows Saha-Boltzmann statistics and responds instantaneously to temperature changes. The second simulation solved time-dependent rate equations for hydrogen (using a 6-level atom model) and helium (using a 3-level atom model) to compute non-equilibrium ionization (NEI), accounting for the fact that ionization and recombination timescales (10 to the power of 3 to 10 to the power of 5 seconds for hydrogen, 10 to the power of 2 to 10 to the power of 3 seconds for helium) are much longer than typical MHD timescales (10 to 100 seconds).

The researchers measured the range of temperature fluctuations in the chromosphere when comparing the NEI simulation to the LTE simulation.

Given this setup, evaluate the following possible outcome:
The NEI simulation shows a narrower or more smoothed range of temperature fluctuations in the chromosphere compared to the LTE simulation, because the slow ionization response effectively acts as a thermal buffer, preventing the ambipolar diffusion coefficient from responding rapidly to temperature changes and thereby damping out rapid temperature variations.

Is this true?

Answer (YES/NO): NO